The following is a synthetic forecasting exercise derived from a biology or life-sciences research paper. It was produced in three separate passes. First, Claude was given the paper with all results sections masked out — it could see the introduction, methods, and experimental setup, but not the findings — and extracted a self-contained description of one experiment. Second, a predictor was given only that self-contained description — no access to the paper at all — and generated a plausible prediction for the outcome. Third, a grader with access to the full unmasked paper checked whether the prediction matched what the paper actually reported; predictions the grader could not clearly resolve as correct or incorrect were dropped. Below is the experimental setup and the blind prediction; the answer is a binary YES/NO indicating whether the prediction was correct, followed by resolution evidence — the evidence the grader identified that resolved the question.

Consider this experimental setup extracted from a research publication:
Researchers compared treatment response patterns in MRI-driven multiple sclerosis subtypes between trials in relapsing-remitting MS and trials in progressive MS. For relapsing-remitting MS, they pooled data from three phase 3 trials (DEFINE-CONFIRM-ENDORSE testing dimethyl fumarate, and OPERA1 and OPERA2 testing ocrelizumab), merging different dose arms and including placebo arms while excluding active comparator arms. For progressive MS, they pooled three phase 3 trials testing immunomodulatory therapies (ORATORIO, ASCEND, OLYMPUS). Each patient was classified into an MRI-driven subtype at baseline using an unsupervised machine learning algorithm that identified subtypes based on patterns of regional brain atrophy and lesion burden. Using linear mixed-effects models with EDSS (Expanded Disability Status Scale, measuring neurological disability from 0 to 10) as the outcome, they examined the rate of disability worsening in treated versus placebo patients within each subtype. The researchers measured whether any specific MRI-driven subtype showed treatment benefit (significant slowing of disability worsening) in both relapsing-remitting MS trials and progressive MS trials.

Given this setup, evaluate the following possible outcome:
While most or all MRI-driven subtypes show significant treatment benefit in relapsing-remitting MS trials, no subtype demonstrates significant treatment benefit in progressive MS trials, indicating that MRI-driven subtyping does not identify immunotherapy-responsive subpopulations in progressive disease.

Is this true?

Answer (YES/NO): NO